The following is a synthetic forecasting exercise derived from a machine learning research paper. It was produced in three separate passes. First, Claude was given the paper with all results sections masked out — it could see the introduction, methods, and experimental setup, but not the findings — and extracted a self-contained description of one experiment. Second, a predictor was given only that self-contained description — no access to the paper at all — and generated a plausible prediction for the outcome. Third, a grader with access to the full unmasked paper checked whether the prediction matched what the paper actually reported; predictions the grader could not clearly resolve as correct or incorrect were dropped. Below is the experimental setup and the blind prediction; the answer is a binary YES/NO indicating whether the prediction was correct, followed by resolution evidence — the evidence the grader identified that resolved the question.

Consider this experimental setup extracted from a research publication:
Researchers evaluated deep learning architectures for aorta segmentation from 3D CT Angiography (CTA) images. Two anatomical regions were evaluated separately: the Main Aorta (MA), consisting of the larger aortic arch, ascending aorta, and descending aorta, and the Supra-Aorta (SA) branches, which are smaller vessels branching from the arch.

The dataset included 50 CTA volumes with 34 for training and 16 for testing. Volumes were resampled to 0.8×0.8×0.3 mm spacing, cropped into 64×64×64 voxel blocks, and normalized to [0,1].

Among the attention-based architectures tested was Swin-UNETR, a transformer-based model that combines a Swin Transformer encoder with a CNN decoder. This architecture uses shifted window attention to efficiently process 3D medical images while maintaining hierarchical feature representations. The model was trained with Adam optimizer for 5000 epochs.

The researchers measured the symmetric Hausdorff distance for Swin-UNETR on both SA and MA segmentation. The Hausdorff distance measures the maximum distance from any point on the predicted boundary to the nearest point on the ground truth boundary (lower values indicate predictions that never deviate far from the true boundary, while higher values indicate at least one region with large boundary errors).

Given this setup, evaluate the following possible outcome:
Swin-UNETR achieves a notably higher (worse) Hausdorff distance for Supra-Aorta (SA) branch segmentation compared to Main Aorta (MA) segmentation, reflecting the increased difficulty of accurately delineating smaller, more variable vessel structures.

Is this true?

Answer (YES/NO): NO